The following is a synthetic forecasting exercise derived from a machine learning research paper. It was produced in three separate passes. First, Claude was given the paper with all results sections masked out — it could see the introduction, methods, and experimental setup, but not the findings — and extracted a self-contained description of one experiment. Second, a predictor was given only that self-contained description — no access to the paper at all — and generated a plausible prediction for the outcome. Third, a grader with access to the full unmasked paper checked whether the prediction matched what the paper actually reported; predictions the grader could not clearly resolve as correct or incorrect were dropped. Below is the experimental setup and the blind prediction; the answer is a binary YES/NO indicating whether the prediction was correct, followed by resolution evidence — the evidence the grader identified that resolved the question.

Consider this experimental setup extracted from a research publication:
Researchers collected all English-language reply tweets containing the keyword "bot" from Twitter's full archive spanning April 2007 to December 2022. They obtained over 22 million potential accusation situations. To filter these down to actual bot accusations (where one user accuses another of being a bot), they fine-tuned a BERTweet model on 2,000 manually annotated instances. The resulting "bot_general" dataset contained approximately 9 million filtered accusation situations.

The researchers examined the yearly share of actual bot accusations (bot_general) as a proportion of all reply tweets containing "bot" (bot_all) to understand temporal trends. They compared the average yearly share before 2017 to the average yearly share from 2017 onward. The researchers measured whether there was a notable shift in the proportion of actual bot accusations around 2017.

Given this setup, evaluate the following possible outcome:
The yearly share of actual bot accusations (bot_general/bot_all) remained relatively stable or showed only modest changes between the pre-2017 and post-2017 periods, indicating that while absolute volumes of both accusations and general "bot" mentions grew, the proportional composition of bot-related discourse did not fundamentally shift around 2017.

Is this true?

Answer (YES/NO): NO